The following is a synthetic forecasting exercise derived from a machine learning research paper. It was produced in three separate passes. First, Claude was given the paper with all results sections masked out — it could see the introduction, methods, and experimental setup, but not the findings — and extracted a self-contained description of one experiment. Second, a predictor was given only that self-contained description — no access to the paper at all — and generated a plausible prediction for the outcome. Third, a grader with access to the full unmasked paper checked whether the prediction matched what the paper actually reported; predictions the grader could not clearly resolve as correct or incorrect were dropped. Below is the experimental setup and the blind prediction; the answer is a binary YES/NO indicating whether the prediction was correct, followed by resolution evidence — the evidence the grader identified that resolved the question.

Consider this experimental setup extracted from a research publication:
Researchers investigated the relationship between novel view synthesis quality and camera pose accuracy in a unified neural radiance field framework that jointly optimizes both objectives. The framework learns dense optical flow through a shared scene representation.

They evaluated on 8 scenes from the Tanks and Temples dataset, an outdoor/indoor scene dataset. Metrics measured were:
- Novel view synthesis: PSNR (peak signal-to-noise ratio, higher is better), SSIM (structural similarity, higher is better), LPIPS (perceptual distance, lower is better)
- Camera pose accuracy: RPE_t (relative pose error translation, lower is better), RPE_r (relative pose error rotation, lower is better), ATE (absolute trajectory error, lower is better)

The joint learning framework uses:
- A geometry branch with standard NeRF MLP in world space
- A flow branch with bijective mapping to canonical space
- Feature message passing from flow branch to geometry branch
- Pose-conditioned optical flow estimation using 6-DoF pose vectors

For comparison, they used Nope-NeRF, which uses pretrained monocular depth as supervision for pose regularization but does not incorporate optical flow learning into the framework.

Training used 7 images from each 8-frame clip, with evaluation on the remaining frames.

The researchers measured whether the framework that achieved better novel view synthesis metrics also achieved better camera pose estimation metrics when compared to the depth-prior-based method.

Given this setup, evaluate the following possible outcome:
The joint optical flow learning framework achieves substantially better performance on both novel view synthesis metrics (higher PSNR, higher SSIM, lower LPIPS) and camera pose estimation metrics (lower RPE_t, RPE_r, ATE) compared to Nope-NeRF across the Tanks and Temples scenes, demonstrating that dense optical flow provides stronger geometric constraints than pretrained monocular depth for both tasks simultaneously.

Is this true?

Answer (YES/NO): NO